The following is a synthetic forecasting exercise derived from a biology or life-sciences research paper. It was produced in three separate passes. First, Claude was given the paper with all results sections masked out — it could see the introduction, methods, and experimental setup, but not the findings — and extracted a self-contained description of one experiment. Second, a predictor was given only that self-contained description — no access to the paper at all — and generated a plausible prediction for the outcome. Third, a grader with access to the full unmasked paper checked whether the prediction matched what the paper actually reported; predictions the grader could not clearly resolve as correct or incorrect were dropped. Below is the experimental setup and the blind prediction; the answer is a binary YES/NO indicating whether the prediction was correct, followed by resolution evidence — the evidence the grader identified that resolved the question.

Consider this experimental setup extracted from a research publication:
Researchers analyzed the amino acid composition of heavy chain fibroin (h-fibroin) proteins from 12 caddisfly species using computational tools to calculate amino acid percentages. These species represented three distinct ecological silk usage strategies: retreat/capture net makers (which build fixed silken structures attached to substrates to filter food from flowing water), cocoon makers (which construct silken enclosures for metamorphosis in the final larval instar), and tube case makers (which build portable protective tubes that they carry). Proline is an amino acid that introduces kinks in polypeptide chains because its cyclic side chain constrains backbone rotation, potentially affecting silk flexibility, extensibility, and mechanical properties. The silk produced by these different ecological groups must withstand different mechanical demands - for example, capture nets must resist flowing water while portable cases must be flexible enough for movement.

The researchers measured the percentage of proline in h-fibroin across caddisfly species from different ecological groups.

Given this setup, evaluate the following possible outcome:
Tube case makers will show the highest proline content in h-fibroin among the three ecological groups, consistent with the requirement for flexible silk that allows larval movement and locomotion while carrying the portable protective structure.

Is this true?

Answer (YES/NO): NO